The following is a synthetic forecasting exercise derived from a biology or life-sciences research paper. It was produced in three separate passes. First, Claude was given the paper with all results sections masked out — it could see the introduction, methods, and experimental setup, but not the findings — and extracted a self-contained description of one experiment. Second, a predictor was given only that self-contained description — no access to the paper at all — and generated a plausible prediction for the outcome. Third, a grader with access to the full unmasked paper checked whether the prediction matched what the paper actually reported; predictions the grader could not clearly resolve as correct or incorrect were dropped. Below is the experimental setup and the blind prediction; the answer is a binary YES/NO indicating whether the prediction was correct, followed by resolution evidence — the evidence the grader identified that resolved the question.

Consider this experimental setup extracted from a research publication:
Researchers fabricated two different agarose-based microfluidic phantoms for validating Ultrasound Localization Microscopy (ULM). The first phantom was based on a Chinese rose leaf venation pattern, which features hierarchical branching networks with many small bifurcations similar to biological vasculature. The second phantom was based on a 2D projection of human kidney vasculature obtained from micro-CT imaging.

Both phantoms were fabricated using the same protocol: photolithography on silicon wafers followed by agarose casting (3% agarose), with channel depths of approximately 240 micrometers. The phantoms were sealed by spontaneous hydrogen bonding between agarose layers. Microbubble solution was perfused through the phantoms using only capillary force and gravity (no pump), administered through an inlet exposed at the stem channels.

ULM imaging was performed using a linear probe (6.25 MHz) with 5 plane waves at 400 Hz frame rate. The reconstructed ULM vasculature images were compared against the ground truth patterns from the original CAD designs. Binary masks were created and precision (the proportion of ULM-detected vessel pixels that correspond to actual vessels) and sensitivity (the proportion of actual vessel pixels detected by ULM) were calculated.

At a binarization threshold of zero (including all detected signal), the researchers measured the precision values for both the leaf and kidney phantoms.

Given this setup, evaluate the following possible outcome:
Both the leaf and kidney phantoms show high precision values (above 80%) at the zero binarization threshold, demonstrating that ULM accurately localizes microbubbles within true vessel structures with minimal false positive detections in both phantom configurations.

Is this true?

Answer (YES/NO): NO